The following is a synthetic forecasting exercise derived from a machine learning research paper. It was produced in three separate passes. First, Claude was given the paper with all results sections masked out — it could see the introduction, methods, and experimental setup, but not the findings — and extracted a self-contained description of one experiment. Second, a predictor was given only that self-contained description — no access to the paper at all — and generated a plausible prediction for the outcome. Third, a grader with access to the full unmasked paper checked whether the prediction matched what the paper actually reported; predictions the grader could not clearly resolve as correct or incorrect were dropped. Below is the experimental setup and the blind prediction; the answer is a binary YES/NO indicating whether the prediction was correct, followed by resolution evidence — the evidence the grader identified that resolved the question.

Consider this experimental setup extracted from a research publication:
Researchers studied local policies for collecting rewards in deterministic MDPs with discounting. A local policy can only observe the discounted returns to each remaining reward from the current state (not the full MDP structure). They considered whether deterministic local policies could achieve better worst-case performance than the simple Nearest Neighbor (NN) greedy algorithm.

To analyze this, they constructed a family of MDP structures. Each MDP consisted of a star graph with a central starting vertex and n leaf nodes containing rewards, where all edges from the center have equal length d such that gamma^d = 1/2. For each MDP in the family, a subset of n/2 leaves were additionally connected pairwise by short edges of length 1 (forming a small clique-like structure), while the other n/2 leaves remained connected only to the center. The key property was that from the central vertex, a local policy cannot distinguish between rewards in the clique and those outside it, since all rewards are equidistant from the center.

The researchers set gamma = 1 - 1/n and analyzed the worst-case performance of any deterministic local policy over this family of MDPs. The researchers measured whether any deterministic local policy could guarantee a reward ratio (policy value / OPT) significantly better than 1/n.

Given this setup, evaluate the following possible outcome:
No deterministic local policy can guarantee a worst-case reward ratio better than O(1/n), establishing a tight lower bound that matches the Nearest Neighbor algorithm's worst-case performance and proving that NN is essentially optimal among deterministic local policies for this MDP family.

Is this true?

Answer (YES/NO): YES